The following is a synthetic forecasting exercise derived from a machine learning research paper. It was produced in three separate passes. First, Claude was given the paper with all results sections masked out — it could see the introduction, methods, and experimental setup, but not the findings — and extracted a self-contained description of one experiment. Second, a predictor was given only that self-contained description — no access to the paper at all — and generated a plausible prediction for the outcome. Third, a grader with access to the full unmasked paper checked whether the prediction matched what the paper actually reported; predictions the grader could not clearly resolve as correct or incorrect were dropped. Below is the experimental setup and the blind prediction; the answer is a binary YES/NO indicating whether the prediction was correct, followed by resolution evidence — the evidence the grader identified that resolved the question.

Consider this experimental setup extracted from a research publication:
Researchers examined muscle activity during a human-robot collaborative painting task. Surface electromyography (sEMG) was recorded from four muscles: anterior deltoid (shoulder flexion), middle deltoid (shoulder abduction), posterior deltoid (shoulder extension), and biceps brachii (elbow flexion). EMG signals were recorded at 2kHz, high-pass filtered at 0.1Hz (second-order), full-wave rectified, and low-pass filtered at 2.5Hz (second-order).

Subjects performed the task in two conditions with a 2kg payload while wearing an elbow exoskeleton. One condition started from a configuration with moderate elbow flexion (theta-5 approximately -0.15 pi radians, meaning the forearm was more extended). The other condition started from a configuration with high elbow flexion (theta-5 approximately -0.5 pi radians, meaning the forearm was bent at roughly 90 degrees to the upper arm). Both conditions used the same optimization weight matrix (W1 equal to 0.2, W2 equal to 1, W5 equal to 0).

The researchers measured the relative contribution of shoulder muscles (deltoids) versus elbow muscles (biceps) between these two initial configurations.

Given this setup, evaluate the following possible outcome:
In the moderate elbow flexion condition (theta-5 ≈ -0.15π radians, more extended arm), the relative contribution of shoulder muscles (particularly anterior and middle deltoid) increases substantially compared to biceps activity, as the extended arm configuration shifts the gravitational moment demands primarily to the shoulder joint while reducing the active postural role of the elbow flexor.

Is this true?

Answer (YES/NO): NO